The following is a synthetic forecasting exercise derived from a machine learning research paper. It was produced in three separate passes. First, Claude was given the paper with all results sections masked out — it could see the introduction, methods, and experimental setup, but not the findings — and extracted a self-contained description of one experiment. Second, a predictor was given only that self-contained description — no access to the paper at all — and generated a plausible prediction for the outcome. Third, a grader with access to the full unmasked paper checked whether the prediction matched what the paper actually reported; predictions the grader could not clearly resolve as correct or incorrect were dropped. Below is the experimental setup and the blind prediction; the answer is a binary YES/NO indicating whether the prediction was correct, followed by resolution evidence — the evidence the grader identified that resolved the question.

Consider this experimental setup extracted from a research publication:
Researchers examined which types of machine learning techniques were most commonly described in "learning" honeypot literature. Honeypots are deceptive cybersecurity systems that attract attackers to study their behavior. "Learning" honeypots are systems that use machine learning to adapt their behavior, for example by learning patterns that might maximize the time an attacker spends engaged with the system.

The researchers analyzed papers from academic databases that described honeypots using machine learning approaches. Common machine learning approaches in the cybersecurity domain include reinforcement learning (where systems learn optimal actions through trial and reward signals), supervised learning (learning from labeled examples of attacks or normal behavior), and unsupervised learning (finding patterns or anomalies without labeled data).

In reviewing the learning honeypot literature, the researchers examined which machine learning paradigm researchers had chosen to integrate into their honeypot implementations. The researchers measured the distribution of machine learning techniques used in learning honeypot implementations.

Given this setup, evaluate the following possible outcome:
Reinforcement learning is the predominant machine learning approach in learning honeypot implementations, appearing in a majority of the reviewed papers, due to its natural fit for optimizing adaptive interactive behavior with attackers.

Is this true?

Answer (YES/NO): YES